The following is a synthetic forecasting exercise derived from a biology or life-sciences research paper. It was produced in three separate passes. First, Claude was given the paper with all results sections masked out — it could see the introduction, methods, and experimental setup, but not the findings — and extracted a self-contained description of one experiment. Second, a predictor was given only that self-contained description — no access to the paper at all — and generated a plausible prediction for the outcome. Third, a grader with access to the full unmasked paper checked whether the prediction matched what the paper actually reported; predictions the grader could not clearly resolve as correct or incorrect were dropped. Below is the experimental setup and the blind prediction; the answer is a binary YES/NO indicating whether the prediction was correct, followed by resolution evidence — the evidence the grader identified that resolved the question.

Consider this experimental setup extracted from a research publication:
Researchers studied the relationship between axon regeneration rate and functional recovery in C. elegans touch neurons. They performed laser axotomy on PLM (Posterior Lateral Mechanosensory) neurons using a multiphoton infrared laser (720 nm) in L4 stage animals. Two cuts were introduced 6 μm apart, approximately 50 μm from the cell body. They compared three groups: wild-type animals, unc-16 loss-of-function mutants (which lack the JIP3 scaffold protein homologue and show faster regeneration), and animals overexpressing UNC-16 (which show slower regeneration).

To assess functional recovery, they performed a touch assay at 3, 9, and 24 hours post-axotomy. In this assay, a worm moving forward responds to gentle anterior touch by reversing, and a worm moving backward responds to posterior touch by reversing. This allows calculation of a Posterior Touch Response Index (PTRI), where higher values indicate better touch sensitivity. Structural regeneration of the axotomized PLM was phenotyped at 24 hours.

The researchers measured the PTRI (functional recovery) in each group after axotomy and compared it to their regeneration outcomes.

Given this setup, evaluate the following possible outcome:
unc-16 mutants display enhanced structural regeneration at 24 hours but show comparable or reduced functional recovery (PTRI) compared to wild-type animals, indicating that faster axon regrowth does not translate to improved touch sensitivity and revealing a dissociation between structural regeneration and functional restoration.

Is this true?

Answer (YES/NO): YES